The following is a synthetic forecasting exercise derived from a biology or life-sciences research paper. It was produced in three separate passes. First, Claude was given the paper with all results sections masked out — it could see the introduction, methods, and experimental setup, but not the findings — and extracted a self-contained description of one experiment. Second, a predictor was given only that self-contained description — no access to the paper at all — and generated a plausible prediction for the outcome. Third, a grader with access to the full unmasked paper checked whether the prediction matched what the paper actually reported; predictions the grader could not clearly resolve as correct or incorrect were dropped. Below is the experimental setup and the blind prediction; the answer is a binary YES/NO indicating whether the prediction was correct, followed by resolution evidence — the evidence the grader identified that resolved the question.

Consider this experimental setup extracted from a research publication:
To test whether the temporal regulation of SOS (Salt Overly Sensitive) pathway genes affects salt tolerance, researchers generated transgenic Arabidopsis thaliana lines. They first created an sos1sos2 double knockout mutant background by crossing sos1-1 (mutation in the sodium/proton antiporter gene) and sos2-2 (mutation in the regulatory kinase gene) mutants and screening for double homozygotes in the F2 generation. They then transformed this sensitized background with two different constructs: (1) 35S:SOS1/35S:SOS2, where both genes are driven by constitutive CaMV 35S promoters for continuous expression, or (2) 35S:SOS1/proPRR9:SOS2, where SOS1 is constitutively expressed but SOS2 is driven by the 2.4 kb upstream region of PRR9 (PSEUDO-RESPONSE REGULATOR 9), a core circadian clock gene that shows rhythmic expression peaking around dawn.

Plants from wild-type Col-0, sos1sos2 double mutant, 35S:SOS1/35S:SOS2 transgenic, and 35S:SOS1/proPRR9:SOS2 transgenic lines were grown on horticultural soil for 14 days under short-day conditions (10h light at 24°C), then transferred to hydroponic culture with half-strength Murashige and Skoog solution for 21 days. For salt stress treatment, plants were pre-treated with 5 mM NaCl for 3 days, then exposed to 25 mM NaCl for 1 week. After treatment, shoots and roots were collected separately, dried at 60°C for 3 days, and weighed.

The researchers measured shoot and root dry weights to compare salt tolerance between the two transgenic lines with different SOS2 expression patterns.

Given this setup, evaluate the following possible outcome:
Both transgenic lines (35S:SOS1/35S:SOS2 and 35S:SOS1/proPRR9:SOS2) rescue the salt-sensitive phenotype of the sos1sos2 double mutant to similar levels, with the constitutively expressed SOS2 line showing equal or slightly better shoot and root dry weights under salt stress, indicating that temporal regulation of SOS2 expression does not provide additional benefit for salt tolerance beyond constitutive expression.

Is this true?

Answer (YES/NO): NO